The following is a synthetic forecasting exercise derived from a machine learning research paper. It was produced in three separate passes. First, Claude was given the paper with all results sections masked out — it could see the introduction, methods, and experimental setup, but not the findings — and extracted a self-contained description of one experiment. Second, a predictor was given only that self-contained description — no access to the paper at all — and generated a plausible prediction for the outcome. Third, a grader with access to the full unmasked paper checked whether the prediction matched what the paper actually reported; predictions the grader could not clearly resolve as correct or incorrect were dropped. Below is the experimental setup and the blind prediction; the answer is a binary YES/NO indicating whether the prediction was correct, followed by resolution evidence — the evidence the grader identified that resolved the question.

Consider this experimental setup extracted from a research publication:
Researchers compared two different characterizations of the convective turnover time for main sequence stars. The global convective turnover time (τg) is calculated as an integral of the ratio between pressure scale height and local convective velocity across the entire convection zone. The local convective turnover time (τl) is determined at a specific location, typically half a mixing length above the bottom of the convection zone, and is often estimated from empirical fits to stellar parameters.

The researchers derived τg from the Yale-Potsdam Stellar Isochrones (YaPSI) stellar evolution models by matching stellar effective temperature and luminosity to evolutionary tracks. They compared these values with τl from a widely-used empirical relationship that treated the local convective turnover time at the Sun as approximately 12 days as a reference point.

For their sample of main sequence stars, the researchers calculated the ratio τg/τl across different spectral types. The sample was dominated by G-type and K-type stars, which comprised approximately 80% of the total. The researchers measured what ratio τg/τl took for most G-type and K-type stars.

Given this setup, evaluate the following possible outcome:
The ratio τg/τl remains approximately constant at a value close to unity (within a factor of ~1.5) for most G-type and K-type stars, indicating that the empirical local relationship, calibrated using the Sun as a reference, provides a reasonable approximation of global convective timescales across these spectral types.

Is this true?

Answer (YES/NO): NO